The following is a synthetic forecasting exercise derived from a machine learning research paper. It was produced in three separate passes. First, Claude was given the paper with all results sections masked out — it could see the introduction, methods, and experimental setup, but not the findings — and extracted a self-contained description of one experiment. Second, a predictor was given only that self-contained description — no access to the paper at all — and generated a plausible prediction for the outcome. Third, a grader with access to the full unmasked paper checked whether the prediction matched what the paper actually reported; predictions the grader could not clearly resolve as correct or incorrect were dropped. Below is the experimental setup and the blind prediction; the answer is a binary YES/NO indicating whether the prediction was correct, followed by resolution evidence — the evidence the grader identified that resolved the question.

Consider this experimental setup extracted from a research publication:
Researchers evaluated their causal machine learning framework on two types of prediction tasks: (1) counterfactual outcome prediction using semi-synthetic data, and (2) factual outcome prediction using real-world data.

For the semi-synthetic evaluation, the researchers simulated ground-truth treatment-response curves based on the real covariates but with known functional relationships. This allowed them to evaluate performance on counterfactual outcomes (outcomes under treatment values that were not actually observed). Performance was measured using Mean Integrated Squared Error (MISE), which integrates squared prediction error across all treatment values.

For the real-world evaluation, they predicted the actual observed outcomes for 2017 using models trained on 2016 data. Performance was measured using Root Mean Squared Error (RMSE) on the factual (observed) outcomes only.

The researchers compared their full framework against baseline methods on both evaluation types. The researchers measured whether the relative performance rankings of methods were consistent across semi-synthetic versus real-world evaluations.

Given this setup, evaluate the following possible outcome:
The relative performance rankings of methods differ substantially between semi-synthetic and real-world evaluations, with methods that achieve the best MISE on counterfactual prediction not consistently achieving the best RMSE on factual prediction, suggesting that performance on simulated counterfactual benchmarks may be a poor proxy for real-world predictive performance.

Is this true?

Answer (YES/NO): NO